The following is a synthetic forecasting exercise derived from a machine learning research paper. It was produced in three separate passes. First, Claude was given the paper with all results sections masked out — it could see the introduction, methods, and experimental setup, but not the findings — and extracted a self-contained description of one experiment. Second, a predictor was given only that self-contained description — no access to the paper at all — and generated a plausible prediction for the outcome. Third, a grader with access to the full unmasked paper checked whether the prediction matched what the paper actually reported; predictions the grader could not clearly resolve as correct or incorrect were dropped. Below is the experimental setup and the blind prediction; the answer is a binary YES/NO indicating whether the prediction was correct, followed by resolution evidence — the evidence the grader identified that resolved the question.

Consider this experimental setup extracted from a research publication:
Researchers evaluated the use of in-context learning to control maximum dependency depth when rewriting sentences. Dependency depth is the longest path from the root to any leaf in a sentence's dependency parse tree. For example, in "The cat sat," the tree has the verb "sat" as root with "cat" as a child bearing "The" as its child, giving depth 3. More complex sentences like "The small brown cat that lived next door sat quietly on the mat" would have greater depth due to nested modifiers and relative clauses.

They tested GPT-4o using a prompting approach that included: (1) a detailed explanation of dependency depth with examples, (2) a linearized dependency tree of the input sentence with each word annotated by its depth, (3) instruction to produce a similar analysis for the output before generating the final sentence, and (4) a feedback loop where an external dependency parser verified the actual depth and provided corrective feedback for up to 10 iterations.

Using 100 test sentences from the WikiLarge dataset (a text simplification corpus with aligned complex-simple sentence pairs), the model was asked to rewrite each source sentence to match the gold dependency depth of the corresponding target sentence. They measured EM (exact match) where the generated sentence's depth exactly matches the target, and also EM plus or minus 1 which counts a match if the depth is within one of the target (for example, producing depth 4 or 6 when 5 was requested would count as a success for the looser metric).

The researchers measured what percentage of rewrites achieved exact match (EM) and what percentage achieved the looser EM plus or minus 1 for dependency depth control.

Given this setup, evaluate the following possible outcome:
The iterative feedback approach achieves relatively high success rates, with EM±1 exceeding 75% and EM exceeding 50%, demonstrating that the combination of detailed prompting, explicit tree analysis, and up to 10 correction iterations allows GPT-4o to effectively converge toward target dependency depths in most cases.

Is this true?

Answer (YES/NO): YES